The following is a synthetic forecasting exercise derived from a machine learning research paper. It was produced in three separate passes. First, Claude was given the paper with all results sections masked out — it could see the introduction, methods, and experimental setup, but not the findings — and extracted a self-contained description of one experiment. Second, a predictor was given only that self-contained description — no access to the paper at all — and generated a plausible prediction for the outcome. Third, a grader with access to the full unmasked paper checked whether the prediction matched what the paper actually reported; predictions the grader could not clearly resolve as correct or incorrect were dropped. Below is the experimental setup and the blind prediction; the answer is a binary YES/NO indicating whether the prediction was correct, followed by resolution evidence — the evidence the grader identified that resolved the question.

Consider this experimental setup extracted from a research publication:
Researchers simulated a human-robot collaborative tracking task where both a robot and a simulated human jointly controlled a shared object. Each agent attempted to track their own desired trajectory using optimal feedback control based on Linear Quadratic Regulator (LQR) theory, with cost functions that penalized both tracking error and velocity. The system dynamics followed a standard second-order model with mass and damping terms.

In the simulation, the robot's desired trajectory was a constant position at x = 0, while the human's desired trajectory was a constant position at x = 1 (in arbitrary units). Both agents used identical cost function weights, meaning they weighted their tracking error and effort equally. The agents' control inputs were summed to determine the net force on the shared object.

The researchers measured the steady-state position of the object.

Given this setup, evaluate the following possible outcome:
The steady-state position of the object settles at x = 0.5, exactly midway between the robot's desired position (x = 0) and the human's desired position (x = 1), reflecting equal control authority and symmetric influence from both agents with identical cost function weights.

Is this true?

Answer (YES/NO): YES